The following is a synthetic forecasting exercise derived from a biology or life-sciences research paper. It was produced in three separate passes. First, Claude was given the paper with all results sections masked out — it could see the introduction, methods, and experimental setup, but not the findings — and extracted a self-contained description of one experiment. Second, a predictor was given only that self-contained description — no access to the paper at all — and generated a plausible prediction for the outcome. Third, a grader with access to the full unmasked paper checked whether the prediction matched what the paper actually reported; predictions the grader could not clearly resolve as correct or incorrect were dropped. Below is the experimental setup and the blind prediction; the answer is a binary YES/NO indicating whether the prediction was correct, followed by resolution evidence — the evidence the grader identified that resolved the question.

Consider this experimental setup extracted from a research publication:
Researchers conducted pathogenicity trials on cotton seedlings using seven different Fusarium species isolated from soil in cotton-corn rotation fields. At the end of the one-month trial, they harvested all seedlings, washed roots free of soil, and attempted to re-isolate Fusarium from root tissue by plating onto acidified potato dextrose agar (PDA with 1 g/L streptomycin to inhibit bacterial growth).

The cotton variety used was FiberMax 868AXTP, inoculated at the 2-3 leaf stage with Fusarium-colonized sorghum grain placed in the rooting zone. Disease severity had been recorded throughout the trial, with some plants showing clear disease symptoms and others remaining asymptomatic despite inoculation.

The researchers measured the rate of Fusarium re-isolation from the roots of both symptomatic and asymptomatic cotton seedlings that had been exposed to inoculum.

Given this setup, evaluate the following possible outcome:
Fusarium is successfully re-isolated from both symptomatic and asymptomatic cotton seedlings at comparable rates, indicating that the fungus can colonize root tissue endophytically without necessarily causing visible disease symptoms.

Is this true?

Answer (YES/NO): YES